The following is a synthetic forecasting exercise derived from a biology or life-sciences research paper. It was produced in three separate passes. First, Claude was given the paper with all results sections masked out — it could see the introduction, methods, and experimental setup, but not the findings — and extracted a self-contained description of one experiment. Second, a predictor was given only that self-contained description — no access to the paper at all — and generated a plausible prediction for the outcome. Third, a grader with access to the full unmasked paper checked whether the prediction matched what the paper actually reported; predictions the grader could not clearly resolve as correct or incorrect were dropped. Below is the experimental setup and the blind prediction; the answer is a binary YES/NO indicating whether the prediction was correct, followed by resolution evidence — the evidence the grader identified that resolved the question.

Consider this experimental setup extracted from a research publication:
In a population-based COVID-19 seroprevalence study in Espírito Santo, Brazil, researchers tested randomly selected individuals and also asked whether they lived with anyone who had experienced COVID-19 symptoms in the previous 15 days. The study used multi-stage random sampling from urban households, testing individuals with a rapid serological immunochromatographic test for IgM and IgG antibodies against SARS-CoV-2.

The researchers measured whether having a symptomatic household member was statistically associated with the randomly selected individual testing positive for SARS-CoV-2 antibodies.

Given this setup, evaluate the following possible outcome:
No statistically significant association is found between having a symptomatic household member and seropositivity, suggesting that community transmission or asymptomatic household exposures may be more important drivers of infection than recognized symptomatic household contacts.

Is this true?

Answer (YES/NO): NO